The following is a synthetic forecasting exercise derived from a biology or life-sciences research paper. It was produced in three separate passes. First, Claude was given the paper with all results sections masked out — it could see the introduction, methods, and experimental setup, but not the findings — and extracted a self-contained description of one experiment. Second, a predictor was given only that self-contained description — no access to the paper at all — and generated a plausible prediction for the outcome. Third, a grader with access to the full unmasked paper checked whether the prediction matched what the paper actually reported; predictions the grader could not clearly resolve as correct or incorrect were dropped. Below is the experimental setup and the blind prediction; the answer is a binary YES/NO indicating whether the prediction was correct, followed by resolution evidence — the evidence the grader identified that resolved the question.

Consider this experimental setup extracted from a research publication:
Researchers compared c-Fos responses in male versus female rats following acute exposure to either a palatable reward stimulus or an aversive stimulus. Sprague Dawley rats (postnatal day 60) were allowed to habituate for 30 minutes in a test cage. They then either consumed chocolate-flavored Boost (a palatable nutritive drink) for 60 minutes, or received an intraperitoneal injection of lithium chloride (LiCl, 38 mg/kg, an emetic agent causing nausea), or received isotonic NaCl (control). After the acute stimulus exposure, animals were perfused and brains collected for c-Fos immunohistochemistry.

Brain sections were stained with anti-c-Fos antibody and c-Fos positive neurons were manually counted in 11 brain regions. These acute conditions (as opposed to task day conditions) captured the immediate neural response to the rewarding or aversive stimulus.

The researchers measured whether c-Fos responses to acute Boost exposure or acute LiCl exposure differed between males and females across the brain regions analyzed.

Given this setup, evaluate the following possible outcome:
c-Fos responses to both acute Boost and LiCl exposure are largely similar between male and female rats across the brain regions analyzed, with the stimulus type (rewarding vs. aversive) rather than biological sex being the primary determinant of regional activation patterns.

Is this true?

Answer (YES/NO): YES